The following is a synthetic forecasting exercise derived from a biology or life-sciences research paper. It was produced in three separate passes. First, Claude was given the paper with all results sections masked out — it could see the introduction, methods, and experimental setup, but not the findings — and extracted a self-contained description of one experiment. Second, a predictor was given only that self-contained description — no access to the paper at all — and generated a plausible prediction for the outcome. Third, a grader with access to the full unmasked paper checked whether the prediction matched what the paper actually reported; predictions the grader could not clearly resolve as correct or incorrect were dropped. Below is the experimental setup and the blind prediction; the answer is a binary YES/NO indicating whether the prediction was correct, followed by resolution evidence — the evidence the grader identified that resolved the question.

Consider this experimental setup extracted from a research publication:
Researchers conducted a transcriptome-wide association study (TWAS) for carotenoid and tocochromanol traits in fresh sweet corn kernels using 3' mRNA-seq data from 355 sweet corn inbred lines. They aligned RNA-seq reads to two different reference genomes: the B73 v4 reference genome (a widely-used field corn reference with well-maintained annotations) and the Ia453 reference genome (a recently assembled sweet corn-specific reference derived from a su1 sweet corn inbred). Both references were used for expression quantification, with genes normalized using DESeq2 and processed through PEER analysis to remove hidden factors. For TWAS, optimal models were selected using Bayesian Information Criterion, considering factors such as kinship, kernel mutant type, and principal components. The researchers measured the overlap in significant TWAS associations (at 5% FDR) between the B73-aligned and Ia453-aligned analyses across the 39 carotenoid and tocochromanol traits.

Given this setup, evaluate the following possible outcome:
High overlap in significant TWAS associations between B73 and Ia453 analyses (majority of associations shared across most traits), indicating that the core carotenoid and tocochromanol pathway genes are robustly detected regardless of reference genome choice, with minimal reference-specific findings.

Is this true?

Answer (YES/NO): NO